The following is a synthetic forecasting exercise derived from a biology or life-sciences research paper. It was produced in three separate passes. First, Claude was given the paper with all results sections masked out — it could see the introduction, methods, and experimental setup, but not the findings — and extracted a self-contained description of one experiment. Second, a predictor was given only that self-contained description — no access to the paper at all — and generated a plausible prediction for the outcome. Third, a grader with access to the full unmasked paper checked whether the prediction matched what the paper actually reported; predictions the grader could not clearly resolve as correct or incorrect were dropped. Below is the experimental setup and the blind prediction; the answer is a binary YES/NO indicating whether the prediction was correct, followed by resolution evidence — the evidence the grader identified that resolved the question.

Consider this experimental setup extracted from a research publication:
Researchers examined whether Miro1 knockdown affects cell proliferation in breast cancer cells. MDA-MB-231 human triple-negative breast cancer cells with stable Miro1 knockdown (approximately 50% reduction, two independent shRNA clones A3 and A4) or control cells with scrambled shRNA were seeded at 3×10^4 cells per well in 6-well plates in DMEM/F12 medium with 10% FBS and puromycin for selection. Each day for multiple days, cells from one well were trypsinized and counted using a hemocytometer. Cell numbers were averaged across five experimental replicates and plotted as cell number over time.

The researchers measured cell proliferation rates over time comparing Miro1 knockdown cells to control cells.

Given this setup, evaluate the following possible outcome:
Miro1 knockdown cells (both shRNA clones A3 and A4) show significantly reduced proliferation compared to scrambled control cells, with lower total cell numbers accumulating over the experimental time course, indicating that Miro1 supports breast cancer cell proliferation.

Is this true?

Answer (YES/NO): YES